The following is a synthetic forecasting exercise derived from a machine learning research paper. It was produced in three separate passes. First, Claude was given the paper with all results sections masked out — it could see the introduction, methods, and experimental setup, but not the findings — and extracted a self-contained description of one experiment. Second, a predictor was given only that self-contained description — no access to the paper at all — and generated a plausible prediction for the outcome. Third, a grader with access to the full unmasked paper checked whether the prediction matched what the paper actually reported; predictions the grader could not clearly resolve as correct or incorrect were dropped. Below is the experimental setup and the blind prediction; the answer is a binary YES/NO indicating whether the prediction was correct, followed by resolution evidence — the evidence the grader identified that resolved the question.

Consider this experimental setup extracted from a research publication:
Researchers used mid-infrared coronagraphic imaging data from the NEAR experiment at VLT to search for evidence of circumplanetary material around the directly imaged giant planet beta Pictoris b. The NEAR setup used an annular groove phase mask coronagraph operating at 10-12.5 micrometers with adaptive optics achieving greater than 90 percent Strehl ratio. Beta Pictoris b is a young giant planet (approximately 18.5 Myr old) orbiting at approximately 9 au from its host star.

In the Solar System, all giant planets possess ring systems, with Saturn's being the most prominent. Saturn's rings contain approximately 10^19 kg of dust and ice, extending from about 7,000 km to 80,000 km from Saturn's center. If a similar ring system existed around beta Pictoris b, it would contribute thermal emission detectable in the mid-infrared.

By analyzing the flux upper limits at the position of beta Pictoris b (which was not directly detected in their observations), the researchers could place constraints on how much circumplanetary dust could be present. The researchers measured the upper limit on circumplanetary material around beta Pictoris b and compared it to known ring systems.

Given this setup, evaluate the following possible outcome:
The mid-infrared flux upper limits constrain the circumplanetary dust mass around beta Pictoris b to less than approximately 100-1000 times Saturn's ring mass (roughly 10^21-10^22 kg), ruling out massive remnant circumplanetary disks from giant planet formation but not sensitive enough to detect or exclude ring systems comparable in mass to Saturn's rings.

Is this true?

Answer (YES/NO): NO